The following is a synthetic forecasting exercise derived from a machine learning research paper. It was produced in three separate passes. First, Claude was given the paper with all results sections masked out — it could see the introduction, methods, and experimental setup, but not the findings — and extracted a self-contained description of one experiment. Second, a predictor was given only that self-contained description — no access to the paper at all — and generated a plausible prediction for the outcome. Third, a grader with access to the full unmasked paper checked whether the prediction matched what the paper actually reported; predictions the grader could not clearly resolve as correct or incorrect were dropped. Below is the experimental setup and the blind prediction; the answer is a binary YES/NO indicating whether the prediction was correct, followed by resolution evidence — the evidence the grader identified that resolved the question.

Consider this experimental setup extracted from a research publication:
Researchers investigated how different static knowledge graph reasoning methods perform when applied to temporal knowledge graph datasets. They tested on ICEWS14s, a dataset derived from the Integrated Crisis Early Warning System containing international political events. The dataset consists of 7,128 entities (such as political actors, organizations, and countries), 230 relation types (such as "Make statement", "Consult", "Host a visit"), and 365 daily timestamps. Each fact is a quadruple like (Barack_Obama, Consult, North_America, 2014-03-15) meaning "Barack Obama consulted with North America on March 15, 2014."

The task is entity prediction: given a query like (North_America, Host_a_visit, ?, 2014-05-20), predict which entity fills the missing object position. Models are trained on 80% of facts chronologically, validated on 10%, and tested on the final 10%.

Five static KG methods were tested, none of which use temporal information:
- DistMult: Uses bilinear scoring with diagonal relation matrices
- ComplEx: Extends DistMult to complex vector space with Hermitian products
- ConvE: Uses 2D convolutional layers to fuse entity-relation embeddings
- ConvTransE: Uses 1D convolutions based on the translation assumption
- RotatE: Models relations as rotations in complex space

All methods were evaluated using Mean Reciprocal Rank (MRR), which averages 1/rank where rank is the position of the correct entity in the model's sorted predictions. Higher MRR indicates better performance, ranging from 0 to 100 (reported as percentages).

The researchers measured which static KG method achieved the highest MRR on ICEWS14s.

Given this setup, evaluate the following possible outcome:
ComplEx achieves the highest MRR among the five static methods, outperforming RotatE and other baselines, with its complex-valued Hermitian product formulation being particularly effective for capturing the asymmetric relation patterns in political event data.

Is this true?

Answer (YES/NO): NO